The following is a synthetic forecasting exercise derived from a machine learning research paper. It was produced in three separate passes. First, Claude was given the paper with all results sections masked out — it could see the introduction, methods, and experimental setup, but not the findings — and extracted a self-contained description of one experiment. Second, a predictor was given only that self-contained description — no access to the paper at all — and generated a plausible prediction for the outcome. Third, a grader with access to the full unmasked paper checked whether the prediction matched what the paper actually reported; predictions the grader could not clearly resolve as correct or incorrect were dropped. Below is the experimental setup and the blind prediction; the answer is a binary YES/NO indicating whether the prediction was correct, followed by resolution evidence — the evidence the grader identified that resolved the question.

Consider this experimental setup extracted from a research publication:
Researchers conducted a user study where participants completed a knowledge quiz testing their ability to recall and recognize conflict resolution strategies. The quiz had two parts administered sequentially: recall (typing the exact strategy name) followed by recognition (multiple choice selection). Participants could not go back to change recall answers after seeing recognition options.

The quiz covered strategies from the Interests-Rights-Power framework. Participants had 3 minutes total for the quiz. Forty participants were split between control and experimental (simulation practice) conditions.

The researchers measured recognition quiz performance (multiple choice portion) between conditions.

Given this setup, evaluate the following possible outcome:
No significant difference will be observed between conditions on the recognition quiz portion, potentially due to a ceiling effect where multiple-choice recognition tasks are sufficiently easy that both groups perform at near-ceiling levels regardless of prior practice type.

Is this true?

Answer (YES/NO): NO